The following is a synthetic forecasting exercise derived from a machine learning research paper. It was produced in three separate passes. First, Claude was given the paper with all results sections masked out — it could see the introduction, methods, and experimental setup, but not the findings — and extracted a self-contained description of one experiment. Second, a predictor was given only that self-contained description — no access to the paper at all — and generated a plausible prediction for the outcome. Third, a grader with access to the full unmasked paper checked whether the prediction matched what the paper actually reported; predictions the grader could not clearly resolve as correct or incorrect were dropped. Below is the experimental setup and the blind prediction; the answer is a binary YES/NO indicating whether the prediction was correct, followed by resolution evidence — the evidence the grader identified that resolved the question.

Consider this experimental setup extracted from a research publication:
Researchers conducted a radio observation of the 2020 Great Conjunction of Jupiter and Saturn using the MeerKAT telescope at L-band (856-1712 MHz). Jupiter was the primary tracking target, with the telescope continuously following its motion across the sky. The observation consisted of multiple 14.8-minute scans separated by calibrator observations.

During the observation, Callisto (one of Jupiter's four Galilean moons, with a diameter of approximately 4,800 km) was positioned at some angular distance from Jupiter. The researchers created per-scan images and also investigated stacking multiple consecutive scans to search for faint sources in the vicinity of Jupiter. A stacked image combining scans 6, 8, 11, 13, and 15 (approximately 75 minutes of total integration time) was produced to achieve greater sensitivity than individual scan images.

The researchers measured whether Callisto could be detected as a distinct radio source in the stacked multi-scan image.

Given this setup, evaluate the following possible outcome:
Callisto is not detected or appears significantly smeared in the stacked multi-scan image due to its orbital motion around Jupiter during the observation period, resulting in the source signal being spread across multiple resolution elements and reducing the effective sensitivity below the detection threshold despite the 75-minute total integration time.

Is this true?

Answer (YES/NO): NO